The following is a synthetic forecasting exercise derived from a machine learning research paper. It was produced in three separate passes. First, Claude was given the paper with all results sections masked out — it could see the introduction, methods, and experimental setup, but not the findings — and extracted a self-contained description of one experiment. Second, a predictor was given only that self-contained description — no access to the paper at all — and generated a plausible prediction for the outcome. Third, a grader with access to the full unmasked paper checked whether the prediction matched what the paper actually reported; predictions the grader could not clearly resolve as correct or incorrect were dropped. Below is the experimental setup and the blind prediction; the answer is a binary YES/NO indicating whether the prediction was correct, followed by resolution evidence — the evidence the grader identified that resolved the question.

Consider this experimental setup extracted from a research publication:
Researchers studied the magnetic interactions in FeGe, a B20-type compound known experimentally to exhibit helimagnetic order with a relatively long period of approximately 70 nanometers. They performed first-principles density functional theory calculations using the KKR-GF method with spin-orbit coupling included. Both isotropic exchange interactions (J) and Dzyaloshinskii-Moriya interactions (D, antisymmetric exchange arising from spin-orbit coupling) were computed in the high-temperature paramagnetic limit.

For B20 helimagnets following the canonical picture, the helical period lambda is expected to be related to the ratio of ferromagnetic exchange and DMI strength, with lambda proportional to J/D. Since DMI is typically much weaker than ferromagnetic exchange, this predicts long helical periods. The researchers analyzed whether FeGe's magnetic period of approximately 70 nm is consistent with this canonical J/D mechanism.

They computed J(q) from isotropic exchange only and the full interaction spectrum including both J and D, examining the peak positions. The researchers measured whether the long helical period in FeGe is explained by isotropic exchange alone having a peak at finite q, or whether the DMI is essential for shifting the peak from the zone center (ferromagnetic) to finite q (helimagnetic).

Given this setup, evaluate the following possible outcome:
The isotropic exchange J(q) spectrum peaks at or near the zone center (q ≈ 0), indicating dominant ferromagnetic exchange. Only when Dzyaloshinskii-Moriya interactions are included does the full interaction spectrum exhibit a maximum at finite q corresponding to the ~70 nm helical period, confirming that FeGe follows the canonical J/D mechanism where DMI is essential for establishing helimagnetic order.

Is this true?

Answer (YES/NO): YES